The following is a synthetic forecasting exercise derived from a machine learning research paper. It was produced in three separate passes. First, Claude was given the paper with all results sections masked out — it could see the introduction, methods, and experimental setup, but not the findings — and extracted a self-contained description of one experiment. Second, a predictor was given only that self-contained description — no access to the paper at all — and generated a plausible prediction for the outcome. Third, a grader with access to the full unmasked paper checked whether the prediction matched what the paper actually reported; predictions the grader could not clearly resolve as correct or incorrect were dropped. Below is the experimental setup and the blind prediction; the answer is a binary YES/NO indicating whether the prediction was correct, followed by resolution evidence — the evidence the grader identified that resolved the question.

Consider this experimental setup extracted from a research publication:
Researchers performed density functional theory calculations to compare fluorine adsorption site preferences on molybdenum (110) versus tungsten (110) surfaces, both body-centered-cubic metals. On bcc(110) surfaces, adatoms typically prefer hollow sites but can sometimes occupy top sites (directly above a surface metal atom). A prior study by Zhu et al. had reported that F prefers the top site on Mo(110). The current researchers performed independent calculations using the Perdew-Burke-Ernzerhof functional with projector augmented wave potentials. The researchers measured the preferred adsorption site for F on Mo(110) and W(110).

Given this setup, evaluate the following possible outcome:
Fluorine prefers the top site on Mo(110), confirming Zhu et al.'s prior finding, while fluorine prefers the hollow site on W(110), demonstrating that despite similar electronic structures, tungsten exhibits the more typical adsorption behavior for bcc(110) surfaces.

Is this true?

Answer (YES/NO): NO